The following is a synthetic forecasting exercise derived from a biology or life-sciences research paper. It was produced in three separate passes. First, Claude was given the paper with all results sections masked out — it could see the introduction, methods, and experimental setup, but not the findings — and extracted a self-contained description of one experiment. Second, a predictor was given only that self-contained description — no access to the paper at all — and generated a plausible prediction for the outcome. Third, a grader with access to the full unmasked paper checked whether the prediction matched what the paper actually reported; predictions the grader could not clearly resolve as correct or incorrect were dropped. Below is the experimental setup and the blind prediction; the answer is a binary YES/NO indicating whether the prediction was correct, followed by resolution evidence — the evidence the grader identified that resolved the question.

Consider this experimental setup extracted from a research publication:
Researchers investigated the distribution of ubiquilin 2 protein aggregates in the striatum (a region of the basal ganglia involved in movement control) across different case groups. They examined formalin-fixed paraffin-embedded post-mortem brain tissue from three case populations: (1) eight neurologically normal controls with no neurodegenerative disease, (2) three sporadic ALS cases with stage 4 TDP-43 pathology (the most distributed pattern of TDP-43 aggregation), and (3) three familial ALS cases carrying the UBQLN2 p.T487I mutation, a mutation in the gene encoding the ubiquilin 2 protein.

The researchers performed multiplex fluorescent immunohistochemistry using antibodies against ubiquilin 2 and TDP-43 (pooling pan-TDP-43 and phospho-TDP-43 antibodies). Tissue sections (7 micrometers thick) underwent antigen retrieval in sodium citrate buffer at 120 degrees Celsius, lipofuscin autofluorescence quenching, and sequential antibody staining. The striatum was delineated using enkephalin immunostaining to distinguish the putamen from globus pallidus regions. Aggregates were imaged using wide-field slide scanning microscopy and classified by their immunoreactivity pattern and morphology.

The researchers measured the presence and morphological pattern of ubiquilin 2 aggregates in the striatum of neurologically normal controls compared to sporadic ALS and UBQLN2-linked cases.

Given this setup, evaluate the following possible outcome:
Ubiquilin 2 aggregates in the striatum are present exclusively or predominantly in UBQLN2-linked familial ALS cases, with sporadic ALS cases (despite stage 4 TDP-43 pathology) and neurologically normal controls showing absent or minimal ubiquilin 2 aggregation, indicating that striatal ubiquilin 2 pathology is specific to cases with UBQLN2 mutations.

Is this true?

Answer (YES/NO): NO